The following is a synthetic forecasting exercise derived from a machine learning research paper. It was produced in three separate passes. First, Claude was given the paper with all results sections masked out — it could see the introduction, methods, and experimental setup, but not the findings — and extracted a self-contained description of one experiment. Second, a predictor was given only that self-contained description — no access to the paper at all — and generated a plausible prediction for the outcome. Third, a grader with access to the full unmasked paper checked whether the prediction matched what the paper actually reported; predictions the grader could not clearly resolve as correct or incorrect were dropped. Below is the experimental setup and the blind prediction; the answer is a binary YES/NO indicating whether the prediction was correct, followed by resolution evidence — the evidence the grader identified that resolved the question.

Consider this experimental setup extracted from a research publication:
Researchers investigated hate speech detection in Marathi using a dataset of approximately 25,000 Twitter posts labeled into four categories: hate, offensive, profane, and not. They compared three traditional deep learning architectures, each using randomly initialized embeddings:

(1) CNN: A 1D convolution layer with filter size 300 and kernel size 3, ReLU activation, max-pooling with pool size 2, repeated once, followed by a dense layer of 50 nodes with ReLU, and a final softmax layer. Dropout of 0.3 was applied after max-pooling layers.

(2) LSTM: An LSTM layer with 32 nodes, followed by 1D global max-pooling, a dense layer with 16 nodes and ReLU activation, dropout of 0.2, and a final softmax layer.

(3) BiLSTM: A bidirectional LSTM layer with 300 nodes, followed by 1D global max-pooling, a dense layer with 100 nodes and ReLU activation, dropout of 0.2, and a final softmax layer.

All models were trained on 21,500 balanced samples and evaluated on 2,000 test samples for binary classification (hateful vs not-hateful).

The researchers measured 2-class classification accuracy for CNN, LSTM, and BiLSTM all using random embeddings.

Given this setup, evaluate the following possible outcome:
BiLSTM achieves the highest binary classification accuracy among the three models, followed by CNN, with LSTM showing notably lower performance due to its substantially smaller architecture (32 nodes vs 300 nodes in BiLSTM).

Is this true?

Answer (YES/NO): NO